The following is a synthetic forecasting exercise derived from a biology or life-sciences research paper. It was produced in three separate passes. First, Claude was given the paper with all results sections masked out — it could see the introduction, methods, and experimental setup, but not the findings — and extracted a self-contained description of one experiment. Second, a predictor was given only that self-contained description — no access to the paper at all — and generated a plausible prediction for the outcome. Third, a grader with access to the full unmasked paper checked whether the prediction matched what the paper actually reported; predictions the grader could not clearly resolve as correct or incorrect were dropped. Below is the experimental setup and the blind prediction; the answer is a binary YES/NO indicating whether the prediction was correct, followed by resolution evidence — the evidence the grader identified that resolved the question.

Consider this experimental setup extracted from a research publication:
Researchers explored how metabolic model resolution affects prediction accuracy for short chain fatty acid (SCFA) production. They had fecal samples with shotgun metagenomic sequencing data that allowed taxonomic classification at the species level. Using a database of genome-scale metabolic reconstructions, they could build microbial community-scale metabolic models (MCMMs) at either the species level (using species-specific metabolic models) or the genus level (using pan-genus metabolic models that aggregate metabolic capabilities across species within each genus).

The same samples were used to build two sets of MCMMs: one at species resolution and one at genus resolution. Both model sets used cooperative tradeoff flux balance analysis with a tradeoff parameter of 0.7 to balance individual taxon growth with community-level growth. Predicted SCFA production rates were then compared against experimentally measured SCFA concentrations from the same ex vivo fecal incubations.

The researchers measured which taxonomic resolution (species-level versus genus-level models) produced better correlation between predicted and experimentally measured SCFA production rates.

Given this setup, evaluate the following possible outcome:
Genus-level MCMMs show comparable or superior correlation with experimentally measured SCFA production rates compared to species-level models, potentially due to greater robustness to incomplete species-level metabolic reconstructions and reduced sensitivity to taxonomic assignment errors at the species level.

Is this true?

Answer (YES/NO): NO